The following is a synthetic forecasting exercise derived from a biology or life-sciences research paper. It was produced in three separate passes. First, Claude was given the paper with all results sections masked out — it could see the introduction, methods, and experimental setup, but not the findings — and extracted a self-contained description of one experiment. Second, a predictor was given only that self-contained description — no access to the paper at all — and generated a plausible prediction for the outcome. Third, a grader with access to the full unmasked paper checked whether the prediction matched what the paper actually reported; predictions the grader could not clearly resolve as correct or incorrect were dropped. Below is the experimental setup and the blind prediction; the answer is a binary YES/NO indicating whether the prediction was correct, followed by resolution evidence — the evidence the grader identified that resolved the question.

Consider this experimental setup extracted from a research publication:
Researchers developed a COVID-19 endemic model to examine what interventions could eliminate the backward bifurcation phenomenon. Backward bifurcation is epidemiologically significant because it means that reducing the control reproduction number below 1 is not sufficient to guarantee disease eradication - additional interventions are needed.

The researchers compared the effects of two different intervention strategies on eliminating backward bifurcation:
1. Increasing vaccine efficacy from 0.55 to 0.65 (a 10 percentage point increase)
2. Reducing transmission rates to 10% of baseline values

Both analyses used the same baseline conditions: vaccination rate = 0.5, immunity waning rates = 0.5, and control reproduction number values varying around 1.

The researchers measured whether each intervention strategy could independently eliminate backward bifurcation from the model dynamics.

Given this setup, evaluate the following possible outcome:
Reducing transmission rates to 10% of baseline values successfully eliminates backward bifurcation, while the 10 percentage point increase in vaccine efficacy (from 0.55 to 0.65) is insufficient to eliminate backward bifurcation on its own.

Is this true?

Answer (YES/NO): NO